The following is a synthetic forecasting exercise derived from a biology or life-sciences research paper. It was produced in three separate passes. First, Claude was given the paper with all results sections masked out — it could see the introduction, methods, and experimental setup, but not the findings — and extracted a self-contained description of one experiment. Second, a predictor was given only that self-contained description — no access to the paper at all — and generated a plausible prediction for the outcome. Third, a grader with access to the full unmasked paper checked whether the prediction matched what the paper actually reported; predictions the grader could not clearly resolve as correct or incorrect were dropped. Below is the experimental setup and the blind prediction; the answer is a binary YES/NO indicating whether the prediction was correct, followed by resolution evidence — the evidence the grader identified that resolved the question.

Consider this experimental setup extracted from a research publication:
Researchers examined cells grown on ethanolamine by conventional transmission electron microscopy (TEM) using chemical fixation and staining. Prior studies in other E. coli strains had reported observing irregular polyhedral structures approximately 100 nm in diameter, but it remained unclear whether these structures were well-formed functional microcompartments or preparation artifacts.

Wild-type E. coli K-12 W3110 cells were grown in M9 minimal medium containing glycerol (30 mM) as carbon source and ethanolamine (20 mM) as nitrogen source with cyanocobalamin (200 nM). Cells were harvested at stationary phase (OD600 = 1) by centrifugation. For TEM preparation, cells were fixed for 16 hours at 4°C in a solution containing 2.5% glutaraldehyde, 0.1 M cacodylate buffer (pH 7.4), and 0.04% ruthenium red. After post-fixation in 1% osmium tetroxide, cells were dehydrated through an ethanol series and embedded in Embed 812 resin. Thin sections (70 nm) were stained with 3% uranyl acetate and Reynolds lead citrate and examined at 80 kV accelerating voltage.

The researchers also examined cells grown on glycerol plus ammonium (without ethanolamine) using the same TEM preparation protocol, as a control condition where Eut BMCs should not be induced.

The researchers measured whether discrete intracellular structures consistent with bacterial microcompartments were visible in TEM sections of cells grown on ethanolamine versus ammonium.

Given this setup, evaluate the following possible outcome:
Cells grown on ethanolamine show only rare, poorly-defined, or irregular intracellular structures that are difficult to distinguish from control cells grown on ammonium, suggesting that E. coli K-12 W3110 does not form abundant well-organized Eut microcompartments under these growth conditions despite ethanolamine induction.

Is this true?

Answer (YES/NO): NO